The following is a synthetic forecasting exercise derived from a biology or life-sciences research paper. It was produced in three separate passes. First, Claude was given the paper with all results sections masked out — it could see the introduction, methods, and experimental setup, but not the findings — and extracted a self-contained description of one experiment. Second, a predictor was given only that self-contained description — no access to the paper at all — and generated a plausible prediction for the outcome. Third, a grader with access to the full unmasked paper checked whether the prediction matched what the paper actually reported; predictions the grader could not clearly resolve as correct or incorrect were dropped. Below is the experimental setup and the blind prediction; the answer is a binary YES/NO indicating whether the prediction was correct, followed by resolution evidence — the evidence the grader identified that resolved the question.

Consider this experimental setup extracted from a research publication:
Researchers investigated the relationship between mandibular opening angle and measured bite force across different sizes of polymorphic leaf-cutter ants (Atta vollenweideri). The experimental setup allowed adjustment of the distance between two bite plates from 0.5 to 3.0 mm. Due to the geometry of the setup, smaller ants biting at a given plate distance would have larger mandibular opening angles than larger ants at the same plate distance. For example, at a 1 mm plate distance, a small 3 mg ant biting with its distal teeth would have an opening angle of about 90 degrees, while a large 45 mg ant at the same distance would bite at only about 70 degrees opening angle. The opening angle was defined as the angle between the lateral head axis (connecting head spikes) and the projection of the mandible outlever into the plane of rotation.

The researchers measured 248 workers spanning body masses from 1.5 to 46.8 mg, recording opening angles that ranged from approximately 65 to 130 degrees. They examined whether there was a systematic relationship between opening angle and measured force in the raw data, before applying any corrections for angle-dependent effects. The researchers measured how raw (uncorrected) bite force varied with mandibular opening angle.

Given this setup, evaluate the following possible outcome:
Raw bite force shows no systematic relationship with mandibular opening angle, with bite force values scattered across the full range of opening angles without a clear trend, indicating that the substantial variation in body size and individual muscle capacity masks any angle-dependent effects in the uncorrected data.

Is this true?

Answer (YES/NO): NO